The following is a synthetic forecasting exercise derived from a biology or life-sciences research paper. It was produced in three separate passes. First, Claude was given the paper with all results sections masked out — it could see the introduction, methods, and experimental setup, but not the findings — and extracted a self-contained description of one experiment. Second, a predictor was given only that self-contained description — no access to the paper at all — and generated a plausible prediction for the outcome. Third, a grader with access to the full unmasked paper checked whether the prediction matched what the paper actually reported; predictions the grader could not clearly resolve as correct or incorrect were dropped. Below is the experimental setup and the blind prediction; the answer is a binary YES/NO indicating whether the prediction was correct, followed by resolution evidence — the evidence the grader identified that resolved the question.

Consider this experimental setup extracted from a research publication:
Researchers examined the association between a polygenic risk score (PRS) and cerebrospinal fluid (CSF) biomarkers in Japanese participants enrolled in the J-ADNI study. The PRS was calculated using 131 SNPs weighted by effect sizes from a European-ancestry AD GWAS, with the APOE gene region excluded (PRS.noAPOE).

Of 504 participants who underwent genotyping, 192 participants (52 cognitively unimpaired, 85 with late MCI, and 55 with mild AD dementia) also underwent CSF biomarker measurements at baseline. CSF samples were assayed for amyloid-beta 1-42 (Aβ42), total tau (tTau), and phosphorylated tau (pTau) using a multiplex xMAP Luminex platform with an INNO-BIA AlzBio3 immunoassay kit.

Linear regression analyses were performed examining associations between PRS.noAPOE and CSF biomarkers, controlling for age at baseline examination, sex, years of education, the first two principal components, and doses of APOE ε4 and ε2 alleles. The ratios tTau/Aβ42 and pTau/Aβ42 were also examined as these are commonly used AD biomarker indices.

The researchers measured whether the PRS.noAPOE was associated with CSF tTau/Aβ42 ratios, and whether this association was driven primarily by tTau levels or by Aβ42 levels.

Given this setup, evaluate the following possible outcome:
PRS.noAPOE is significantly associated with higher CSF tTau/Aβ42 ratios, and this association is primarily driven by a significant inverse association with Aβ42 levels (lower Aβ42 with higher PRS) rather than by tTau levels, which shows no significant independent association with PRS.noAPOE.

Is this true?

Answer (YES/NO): NO